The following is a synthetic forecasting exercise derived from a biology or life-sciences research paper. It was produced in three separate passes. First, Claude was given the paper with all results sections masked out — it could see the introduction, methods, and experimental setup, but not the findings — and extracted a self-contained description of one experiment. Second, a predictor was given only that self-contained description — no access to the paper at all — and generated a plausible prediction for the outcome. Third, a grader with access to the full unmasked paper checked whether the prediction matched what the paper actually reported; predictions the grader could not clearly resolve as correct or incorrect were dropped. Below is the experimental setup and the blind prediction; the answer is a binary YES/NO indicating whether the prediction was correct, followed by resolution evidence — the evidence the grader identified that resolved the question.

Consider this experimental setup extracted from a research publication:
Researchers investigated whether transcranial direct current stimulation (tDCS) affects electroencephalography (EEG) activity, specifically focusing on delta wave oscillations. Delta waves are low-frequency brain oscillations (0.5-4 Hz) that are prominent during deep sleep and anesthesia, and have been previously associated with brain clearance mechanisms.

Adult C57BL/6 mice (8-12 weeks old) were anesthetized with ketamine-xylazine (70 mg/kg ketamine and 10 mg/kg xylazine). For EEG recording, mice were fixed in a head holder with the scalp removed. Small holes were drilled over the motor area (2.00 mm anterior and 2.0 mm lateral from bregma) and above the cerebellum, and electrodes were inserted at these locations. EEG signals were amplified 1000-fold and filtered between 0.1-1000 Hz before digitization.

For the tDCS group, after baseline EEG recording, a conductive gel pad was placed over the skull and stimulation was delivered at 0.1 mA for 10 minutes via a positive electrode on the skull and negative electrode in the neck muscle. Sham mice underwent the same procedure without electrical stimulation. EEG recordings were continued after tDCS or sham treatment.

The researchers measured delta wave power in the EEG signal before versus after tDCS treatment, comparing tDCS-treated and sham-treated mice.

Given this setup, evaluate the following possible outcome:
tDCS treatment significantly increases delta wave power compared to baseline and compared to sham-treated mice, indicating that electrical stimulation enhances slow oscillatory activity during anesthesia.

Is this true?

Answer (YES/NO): YES